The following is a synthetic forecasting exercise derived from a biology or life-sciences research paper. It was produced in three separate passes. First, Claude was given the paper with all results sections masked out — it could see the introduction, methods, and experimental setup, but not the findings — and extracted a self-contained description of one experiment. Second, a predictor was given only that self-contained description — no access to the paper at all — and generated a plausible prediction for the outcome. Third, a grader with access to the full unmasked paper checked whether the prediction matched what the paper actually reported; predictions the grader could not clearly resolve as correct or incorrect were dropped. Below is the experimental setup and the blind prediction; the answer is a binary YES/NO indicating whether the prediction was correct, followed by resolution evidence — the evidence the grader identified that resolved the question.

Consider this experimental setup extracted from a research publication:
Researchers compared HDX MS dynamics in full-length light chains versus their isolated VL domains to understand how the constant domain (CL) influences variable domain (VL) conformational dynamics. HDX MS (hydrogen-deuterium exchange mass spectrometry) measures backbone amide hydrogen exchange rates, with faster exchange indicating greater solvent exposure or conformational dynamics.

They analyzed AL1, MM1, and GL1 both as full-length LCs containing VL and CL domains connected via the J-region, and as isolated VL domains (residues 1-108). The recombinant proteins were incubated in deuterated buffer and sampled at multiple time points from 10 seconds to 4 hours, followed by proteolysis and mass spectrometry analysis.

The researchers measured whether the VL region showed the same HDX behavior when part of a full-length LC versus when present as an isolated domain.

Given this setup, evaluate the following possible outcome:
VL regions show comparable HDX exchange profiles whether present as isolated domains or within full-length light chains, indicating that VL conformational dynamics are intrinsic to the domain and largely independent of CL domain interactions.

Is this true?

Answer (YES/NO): NO